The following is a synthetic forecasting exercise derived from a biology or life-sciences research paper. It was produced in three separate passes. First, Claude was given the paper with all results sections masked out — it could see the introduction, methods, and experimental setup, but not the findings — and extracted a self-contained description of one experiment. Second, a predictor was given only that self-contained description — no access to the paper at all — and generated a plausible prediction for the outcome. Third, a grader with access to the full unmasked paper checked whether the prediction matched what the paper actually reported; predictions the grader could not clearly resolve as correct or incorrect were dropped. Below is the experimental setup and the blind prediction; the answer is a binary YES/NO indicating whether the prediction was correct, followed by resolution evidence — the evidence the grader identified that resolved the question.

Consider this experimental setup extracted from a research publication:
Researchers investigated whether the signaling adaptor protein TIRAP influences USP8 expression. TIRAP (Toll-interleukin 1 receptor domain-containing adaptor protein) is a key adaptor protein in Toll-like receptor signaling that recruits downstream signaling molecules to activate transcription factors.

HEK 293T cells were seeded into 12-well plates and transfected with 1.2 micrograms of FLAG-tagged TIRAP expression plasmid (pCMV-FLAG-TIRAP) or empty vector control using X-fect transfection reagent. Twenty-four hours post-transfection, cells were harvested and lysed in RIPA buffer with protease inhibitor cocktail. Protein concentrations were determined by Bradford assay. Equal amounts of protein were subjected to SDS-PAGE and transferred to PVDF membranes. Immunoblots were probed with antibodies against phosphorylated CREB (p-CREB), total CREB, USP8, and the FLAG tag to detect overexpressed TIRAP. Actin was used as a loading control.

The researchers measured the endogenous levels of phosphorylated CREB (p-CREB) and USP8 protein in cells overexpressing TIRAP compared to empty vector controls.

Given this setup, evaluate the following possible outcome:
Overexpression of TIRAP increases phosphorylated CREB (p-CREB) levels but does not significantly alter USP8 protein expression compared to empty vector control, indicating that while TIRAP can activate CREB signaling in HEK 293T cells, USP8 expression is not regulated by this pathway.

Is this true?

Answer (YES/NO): NO